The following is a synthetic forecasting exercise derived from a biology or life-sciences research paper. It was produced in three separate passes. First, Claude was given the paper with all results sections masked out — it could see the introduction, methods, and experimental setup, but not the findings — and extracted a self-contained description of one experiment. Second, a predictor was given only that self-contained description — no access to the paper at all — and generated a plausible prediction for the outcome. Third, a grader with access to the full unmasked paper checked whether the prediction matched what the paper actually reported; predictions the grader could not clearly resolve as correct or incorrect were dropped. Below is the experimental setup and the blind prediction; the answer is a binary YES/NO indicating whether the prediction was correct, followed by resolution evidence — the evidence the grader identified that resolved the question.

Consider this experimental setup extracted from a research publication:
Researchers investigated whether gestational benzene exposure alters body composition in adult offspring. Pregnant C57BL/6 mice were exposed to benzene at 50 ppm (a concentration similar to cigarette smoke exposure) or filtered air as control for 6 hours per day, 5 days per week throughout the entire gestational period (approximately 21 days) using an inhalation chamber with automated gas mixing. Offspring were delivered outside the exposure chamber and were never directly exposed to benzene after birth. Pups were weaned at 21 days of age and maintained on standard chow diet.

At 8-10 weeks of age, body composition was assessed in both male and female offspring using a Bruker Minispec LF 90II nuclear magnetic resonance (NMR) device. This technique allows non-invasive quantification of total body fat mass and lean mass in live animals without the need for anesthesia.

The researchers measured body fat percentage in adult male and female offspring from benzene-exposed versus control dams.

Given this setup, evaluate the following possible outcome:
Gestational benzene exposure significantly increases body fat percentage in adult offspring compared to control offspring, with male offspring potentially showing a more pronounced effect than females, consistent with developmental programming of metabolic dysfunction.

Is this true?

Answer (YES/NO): NO